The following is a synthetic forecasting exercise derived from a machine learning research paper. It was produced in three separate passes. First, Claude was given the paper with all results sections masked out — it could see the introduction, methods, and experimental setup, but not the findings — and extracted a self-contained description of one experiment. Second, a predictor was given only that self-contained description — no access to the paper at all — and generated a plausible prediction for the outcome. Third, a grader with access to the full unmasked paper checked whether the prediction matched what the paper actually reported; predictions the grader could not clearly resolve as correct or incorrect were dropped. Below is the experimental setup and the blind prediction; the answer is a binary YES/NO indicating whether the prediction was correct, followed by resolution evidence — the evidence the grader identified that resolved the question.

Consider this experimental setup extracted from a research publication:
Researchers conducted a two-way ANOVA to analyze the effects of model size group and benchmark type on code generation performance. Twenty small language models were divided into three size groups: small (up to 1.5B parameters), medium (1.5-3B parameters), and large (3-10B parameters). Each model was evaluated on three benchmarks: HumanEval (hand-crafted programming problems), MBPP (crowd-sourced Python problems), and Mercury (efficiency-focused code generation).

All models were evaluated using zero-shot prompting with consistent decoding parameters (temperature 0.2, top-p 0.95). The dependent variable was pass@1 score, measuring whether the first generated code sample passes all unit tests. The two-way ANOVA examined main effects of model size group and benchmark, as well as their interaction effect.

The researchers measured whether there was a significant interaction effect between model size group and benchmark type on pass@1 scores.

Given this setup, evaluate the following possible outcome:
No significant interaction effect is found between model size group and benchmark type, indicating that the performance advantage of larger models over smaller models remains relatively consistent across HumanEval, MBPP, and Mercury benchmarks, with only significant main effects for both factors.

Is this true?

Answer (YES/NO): NO